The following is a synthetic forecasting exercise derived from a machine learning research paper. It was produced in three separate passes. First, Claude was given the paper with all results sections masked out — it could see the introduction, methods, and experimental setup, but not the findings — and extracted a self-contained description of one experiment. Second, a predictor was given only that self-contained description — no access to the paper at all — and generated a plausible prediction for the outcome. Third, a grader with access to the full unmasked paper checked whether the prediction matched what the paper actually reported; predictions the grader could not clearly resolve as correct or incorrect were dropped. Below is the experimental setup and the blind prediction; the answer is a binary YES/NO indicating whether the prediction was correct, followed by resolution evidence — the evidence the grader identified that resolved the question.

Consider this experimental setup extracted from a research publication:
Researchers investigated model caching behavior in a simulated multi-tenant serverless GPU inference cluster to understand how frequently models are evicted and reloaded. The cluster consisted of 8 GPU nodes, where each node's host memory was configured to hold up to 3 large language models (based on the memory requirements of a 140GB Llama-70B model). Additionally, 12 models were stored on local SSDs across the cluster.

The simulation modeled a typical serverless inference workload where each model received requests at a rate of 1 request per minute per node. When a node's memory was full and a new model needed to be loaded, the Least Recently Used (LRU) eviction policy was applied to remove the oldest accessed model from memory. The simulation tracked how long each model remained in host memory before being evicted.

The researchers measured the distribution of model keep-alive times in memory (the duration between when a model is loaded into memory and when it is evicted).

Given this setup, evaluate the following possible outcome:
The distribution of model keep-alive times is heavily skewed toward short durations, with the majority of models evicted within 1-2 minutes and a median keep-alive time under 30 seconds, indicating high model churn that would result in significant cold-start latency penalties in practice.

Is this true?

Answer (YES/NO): NO